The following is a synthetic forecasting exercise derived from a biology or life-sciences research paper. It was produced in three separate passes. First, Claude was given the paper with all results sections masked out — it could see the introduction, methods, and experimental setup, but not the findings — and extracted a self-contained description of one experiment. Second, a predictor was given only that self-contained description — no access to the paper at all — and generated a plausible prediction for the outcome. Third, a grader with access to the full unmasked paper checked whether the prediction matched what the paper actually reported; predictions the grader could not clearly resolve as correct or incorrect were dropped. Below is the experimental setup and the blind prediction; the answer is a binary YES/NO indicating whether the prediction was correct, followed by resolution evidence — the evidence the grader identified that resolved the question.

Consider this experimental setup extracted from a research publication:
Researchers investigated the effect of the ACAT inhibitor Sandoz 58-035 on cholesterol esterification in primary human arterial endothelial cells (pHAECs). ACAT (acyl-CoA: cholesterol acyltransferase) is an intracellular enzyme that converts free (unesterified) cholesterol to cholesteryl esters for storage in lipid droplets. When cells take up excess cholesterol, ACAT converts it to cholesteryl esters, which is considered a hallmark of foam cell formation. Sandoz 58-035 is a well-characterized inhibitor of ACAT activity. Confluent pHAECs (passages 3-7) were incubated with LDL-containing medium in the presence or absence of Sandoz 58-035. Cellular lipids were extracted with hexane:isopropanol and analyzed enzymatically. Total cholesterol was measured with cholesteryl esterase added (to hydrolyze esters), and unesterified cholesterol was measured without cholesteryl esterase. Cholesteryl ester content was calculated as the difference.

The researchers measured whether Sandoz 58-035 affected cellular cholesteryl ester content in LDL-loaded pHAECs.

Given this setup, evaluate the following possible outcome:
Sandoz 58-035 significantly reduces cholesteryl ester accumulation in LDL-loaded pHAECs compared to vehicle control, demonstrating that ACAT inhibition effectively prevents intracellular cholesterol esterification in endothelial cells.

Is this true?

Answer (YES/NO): YES